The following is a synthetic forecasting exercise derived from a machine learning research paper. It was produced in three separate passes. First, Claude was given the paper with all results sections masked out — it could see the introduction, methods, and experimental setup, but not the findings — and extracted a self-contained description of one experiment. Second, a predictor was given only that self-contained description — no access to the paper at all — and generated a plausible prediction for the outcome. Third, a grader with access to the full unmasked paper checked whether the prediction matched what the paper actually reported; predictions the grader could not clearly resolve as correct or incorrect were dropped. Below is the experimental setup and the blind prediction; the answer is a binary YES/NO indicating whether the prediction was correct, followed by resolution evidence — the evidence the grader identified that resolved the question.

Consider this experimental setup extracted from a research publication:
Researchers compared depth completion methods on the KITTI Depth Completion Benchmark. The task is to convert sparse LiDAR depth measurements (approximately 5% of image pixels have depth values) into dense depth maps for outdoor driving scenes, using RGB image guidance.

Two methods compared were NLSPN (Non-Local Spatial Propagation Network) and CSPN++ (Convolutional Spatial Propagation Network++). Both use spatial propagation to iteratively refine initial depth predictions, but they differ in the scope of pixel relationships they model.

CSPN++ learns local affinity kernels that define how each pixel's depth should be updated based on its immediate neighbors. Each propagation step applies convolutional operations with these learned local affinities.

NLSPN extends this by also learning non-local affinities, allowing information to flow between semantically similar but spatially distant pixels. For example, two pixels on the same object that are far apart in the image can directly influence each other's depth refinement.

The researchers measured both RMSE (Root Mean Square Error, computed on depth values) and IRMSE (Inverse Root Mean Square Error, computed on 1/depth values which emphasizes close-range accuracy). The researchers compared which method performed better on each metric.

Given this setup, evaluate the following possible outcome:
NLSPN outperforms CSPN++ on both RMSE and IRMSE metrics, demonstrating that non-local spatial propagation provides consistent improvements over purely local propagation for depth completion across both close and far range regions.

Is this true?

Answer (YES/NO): YES